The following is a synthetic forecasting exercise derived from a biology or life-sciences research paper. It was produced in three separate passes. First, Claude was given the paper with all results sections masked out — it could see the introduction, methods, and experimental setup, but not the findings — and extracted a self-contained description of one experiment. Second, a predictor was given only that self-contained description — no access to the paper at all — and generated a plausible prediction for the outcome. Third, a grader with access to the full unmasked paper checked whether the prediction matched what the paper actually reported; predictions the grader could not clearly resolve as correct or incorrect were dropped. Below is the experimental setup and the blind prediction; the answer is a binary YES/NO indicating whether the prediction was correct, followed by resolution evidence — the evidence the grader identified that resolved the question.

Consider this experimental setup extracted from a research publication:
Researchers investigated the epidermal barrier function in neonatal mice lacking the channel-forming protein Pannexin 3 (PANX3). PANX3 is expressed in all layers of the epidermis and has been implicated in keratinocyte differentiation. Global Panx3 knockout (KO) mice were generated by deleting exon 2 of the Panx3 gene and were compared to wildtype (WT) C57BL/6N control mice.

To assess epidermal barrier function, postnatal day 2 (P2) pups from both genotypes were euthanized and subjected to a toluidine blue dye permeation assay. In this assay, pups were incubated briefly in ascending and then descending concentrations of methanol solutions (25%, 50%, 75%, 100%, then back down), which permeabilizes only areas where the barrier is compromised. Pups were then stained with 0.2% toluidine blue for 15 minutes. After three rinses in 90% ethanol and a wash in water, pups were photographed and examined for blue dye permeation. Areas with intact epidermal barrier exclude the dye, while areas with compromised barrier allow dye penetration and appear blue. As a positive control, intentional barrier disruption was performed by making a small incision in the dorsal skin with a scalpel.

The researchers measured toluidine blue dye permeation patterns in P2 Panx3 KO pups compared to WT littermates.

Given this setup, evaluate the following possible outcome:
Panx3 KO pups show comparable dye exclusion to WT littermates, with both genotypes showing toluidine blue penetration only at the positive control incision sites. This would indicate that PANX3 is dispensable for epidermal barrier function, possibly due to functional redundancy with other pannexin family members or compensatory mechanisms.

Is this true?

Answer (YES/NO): NO